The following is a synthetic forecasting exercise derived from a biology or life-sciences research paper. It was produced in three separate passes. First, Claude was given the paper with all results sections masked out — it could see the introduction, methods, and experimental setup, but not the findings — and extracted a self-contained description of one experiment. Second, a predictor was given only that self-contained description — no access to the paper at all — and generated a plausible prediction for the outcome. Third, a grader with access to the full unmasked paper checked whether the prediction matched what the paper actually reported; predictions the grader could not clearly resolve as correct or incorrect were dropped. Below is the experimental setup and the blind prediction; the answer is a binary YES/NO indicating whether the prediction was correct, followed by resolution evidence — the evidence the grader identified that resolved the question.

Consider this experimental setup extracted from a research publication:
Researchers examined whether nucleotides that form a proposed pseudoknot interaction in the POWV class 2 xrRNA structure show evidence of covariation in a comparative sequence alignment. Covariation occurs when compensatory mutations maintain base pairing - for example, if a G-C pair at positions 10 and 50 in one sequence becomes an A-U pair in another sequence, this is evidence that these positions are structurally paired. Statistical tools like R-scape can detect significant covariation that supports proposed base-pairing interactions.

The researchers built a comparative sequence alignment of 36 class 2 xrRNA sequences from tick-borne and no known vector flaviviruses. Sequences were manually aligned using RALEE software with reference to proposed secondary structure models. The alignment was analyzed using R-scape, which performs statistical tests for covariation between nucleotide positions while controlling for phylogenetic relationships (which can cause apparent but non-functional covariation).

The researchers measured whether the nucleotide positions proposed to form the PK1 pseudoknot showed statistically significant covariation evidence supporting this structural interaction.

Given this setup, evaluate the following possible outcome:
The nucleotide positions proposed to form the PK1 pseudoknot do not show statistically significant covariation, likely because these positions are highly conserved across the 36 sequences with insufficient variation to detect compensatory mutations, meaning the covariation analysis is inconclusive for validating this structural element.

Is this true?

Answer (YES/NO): NO